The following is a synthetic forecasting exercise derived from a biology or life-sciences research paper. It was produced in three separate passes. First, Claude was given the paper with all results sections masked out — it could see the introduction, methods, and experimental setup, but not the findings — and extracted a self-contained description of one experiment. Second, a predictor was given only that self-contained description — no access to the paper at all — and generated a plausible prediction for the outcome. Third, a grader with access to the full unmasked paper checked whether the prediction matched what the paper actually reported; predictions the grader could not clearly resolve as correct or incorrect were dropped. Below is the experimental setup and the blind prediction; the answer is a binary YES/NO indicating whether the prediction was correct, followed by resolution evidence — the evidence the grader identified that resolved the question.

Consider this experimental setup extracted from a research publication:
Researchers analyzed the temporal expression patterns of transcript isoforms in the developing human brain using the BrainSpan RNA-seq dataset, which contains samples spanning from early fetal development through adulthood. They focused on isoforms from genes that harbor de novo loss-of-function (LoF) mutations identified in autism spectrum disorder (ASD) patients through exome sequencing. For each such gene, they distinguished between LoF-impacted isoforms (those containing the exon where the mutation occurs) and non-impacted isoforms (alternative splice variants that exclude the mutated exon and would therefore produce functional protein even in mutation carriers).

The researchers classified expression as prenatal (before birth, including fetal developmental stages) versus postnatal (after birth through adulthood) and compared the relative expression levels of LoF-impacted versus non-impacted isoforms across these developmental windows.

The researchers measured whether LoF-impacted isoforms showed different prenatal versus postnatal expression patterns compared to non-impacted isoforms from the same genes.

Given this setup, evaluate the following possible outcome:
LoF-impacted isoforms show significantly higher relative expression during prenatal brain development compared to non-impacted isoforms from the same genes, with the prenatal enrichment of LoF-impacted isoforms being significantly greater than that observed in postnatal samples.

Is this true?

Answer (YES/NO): YES